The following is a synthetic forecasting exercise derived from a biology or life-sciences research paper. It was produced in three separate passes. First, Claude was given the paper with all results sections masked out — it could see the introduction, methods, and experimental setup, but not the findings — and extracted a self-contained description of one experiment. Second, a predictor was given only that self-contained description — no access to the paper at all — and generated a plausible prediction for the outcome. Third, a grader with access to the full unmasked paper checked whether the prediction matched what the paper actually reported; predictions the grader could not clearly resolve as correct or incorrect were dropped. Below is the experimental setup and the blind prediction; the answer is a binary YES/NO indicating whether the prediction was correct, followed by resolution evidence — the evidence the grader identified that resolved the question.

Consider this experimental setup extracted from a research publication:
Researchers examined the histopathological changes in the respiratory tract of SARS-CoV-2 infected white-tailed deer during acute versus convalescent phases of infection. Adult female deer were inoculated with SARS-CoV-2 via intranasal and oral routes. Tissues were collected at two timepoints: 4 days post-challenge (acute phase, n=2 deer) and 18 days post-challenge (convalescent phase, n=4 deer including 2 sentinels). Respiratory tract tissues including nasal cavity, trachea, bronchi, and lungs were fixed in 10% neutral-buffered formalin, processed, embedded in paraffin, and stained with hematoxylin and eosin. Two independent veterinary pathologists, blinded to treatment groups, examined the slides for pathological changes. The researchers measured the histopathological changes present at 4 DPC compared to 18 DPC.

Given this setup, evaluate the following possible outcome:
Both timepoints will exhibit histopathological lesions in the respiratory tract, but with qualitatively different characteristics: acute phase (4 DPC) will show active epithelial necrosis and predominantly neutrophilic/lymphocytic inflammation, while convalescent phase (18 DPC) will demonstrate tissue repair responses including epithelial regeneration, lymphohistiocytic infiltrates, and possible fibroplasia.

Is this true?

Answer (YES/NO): NO